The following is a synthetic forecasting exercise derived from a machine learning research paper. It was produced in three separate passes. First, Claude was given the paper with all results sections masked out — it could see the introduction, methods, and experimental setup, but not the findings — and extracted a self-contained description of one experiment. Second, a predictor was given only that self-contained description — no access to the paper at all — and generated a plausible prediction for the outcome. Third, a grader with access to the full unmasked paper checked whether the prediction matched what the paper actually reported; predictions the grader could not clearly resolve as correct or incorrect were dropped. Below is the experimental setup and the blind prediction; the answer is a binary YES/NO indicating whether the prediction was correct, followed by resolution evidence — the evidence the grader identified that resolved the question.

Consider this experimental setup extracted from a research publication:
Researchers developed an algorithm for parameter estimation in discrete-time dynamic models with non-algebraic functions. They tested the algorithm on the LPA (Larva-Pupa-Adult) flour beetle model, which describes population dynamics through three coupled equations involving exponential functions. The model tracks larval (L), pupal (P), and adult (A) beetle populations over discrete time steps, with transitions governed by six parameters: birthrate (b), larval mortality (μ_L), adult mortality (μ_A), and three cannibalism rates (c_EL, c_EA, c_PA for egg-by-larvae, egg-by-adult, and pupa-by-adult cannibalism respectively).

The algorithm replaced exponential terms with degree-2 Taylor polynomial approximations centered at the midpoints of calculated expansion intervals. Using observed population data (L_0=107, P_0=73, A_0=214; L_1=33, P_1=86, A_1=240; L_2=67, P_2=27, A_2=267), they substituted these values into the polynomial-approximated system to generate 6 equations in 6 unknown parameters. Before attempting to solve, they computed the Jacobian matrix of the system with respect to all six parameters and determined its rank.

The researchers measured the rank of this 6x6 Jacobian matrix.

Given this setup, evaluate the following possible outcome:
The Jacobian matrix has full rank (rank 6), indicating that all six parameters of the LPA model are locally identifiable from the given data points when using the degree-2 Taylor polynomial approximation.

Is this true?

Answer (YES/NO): NO